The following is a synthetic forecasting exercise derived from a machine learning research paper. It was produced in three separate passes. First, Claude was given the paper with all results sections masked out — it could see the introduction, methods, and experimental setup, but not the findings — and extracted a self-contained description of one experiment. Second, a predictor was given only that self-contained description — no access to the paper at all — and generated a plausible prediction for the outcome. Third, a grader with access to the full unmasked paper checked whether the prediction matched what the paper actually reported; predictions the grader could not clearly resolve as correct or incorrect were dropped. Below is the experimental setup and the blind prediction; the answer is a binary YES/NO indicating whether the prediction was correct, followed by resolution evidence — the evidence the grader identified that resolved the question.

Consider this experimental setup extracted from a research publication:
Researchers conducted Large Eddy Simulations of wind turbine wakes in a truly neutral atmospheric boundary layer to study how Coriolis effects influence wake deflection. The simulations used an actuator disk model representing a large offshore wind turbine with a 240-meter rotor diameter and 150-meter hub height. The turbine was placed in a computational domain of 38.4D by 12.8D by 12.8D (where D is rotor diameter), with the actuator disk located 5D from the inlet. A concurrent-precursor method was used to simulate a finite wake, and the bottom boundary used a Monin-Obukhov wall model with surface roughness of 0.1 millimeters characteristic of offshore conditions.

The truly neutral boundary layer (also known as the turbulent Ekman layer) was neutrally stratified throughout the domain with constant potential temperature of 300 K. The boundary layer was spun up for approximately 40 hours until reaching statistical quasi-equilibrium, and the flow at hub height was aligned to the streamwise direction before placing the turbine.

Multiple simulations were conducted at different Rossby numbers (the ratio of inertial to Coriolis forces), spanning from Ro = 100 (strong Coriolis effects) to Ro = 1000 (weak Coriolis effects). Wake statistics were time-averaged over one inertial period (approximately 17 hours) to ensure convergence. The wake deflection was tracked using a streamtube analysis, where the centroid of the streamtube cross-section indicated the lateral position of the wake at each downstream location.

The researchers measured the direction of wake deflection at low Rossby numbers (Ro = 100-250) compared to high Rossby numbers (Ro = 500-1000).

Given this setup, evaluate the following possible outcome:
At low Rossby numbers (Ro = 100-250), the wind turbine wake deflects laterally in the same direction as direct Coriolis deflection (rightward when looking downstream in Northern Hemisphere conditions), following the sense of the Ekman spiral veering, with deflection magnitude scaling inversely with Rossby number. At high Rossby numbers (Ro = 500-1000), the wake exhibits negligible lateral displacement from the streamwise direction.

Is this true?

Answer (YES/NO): NO